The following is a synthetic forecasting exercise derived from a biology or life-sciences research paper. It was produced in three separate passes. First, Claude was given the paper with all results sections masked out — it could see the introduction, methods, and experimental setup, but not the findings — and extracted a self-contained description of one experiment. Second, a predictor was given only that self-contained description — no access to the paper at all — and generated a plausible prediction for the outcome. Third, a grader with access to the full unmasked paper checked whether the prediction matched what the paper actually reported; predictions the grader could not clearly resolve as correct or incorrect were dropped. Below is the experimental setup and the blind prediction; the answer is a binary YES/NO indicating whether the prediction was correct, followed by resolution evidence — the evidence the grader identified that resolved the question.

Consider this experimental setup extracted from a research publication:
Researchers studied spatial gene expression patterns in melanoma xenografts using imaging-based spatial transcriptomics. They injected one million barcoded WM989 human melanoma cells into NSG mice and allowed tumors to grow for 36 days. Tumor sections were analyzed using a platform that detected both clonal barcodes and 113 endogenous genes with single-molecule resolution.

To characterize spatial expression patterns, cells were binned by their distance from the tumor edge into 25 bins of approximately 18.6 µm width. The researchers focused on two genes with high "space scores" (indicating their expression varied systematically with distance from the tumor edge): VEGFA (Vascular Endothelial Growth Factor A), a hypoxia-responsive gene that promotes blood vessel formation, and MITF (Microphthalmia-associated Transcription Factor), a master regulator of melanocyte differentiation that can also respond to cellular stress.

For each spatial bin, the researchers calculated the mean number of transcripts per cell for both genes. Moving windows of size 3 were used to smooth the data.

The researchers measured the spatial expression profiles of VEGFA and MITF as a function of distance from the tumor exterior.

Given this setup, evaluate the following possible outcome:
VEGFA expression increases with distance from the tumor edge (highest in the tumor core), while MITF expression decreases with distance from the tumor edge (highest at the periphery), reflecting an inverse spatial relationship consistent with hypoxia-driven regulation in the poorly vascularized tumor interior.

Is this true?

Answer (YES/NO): NO